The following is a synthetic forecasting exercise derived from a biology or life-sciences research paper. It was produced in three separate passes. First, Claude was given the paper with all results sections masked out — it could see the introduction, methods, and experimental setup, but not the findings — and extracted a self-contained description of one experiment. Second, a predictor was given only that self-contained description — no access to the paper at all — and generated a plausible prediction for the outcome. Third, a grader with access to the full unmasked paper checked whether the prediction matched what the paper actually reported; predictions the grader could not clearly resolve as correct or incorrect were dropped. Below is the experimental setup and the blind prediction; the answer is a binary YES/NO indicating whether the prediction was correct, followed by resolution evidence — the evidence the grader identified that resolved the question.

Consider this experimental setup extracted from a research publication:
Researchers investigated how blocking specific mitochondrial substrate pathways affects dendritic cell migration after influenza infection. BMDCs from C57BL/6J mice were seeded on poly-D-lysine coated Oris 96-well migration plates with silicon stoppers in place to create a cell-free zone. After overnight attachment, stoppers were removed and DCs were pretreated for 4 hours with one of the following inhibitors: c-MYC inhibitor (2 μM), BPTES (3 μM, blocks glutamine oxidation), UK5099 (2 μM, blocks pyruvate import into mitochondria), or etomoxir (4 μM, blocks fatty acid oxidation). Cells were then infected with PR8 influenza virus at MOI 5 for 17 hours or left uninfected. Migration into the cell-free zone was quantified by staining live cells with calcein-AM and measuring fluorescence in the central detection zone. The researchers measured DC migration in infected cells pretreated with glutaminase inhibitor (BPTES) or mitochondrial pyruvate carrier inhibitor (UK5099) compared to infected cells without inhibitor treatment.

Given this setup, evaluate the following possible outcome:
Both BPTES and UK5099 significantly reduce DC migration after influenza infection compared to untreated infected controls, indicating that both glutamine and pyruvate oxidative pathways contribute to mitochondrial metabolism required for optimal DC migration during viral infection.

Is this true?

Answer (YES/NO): YES